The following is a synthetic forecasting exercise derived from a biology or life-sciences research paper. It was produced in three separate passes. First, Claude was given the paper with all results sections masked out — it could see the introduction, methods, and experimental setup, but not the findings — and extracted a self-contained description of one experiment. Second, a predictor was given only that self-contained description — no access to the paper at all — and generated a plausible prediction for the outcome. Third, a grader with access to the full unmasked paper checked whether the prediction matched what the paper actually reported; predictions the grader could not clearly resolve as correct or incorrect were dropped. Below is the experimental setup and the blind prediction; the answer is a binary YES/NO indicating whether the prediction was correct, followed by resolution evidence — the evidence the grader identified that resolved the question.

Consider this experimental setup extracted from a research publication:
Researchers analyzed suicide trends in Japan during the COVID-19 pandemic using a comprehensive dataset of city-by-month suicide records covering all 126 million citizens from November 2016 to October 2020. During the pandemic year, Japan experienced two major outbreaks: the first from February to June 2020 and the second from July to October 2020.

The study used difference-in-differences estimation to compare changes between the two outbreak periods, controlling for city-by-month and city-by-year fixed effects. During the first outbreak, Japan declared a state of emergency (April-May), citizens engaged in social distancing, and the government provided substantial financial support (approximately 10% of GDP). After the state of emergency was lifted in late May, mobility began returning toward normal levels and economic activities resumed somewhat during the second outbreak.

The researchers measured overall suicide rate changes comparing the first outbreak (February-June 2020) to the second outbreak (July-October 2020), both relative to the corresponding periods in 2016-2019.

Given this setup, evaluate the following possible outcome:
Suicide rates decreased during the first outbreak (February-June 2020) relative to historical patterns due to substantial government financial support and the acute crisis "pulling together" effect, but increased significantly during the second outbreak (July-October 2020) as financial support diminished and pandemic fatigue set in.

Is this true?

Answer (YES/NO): YES